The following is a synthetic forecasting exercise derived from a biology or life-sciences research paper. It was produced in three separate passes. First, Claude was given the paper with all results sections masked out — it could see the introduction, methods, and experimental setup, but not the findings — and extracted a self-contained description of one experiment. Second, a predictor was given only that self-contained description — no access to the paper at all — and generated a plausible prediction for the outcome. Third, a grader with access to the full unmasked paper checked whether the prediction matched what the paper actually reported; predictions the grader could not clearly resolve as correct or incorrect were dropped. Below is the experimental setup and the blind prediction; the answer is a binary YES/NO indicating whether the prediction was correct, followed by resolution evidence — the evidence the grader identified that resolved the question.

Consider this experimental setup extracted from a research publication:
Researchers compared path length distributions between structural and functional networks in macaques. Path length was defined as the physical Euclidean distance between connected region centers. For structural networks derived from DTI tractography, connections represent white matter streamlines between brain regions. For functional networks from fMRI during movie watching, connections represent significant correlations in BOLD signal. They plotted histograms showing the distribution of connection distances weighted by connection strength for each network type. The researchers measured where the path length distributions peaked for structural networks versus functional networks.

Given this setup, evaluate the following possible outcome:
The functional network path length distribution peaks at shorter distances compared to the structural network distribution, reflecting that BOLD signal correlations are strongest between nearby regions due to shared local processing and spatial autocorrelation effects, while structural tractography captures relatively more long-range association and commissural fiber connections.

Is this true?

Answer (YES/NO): NO